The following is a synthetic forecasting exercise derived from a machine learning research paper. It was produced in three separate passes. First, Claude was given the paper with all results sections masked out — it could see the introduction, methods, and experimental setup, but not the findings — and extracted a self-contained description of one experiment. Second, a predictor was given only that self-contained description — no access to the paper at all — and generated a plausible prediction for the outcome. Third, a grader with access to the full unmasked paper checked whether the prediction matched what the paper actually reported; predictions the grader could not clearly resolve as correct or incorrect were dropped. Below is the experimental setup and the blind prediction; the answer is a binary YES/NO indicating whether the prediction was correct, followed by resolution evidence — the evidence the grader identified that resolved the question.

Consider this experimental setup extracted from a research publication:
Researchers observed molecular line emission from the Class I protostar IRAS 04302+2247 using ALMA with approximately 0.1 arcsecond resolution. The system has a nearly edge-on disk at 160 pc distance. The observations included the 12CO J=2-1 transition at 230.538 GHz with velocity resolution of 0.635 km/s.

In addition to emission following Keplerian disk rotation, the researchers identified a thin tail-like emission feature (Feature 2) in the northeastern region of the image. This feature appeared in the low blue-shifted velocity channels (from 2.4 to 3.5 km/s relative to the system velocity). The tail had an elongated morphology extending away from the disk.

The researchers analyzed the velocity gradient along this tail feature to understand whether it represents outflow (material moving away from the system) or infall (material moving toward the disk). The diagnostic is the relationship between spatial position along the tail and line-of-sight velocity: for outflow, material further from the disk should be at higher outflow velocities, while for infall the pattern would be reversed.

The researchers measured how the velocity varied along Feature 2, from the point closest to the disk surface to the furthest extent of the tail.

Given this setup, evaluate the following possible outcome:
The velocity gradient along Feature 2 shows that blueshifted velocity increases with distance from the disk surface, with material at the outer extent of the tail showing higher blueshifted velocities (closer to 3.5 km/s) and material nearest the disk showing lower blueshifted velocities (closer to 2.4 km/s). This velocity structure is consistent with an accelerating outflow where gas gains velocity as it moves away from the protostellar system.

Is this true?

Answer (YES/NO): NO